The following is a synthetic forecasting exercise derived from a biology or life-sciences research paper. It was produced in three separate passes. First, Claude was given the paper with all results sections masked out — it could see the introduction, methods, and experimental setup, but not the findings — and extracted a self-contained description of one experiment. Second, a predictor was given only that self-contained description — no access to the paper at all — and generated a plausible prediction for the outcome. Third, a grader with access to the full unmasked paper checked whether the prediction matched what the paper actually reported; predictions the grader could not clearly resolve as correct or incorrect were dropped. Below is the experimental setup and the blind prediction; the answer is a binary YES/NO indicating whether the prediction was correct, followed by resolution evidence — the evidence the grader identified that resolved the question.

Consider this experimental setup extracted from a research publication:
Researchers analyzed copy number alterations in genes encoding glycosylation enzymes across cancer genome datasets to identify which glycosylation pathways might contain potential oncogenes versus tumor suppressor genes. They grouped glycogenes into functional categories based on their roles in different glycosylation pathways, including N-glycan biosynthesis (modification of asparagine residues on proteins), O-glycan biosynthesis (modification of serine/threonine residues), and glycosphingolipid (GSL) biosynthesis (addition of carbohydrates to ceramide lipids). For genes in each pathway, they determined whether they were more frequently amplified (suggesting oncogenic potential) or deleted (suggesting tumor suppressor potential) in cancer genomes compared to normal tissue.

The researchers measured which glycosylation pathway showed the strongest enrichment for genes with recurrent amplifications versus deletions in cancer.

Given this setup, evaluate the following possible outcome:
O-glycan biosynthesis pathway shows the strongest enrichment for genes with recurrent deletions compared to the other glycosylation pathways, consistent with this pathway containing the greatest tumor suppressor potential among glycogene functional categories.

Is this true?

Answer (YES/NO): NO